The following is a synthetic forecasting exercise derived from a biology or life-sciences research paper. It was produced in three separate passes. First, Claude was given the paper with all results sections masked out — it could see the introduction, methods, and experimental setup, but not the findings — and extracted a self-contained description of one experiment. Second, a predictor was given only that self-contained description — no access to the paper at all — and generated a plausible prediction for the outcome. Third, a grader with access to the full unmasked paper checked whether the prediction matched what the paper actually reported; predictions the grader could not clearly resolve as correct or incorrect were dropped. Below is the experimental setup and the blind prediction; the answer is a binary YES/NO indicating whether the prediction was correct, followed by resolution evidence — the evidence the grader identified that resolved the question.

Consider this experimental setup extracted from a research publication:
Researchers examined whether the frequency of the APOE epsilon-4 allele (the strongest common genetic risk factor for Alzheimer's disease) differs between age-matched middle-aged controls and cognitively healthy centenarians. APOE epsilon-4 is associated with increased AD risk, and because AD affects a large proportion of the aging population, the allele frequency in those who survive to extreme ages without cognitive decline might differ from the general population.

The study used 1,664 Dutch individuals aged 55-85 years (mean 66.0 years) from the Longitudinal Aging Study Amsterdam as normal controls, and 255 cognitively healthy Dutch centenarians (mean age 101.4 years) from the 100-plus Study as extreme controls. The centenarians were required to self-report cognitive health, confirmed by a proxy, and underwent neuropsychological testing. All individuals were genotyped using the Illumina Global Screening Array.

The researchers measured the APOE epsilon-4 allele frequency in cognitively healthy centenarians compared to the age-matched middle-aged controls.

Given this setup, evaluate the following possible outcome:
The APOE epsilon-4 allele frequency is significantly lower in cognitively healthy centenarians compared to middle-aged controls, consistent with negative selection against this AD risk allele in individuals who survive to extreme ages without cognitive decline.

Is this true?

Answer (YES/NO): YES